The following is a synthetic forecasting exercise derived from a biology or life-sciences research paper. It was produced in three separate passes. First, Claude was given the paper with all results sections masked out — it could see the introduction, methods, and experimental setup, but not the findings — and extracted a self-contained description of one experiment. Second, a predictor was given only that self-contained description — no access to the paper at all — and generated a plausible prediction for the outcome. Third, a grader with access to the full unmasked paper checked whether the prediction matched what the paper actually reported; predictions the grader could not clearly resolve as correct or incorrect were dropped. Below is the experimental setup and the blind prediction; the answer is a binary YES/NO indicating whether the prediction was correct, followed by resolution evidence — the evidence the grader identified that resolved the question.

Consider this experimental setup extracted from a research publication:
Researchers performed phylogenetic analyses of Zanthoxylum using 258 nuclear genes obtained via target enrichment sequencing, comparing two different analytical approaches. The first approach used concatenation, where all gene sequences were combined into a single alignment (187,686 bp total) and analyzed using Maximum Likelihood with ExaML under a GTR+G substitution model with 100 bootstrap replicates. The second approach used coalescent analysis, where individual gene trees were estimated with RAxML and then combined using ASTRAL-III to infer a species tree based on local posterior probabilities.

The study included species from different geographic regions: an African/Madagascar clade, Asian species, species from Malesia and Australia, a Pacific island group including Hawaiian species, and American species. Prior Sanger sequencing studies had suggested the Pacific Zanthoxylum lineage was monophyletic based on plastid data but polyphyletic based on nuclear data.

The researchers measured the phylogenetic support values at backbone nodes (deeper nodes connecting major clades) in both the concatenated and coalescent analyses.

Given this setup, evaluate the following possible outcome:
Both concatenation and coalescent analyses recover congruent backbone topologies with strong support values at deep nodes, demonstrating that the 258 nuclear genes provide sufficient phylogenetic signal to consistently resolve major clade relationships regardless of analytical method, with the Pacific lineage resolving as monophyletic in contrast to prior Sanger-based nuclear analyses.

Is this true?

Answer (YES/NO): NO